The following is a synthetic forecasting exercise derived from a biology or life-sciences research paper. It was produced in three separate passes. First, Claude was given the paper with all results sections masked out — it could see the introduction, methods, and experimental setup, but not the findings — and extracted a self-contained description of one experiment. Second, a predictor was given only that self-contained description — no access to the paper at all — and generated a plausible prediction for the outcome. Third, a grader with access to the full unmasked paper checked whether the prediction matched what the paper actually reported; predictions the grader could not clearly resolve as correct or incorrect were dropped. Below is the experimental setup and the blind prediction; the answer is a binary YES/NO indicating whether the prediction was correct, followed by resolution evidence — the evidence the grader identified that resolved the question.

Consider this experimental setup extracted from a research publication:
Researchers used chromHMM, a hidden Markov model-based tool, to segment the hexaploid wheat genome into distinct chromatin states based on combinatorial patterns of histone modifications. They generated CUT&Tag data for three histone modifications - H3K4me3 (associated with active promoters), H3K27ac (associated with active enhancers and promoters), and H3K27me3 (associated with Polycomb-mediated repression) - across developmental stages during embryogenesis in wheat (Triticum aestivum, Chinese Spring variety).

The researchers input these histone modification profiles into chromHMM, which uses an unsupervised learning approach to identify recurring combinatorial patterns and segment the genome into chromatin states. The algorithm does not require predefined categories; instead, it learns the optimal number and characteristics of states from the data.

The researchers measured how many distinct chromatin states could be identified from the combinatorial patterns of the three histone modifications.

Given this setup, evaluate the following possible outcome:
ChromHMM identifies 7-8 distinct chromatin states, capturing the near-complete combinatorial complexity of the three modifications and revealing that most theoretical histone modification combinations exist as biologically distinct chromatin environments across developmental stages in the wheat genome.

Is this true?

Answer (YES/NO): NO